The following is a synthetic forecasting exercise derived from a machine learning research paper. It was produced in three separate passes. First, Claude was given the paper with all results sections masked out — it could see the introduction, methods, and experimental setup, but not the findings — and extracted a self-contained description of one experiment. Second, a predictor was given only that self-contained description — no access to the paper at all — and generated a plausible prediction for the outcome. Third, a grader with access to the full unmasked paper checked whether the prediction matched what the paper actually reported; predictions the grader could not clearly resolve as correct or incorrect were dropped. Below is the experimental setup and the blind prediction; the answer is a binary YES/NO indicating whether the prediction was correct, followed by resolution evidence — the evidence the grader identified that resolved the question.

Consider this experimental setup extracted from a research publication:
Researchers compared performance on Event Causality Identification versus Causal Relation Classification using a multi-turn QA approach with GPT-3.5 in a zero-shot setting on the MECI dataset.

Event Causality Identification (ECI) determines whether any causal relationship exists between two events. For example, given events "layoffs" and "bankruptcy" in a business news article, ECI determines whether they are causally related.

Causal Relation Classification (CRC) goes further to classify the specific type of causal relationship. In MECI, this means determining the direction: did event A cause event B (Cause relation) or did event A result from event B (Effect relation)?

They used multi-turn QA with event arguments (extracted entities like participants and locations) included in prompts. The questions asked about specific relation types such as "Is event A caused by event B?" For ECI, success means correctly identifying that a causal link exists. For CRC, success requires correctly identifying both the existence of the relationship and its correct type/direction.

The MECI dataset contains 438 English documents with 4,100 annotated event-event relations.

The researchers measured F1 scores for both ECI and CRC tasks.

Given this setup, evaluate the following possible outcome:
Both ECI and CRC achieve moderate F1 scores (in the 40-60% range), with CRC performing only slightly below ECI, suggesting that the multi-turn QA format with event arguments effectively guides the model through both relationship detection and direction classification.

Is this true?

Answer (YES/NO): NO